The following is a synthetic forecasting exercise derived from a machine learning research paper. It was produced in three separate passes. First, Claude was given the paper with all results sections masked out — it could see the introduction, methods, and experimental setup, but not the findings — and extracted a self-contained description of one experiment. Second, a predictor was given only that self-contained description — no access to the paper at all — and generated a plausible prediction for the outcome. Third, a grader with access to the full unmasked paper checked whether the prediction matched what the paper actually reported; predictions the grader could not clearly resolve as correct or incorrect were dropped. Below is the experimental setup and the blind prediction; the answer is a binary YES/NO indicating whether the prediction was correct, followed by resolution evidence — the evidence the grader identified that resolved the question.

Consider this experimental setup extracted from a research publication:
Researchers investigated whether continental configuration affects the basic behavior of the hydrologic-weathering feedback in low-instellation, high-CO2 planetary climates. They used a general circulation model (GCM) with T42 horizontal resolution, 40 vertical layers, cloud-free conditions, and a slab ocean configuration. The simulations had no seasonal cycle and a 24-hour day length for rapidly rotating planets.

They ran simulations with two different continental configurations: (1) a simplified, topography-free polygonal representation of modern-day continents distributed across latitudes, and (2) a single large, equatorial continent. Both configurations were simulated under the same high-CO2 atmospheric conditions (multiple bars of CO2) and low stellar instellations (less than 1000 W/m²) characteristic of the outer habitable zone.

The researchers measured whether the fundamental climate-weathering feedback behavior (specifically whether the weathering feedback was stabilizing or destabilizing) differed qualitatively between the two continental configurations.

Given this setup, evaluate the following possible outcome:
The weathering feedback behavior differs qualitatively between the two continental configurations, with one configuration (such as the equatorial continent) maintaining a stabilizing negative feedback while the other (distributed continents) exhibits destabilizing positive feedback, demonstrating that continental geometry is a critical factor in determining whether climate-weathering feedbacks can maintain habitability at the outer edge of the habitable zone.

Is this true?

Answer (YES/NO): NO